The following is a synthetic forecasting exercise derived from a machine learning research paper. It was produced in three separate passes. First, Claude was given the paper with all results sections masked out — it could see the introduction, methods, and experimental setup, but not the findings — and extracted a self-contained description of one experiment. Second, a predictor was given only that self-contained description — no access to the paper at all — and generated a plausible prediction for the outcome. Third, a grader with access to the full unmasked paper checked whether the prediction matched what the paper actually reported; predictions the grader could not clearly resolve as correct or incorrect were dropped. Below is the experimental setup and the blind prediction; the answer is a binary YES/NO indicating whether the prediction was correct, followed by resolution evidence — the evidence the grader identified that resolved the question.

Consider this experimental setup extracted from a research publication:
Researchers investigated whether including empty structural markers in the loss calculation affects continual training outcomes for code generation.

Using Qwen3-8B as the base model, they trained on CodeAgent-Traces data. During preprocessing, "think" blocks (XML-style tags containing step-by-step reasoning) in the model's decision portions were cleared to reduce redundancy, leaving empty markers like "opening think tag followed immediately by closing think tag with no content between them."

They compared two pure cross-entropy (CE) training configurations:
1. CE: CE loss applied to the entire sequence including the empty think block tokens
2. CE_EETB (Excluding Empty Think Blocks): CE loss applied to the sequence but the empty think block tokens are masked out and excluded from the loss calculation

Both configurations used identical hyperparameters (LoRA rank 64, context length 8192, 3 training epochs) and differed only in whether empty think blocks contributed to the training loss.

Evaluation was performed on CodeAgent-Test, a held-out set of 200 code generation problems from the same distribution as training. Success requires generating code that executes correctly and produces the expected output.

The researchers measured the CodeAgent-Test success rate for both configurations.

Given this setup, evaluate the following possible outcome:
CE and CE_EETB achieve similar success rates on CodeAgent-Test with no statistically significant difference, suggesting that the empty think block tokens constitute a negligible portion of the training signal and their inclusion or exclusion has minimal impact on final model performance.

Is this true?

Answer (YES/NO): NO